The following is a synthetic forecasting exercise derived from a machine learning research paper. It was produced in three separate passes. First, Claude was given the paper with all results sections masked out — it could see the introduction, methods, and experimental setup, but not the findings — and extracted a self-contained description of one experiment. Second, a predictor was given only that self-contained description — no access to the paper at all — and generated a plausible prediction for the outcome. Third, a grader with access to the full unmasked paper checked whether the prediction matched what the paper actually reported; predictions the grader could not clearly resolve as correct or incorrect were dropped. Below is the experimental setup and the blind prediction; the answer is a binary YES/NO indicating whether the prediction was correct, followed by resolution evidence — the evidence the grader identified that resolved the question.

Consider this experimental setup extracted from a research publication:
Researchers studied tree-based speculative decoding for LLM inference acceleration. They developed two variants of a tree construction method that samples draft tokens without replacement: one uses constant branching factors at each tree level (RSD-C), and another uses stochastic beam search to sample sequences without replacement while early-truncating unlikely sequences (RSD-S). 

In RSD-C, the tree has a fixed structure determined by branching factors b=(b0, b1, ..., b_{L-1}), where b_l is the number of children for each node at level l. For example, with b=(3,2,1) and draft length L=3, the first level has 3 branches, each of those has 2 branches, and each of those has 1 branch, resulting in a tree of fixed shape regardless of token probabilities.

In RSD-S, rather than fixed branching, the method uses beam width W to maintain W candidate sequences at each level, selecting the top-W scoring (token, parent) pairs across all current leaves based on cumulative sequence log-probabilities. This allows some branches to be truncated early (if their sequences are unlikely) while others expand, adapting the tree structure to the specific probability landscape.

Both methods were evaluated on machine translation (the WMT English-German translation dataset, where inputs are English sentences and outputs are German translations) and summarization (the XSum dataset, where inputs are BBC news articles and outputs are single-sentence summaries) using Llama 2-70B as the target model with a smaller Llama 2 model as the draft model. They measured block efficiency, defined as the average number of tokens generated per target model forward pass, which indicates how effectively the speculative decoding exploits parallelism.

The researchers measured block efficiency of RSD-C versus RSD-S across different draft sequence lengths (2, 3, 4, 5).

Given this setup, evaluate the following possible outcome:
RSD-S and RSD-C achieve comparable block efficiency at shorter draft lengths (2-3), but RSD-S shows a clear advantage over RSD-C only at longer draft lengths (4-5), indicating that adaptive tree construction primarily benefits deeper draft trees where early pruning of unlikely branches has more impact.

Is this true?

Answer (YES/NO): NO